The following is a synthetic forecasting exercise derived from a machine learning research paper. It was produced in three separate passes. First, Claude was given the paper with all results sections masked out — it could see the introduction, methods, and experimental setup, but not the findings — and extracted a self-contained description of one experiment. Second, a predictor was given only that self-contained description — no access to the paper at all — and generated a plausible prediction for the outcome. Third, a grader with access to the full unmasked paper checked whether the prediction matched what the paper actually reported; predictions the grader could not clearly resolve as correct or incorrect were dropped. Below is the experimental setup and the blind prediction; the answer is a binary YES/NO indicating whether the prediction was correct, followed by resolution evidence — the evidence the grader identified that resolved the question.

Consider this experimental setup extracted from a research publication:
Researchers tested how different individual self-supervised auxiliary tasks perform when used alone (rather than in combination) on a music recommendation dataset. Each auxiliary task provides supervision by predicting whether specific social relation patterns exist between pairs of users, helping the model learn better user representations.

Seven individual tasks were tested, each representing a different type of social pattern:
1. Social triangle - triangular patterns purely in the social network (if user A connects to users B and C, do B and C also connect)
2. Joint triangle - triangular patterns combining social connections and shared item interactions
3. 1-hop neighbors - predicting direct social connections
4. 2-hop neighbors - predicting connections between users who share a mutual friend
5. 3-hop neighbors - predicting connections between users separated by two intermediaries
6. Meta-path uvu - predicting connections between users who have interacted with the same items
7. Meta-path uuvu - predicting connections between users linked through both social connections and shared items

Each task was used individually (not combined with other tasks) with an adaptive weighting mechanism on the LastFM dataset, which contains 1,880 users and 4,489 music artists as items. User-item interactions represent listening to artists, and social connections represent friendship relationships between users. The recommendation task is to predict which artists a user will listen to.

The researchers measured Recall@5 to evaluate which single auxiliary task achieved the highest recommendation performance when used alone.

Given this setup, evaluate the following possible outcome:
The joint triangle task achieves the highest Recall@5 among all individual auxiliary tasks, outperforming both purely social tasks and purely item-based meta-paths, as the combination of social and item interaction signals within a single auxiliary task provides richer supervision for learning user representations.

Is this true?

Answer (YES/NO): NO